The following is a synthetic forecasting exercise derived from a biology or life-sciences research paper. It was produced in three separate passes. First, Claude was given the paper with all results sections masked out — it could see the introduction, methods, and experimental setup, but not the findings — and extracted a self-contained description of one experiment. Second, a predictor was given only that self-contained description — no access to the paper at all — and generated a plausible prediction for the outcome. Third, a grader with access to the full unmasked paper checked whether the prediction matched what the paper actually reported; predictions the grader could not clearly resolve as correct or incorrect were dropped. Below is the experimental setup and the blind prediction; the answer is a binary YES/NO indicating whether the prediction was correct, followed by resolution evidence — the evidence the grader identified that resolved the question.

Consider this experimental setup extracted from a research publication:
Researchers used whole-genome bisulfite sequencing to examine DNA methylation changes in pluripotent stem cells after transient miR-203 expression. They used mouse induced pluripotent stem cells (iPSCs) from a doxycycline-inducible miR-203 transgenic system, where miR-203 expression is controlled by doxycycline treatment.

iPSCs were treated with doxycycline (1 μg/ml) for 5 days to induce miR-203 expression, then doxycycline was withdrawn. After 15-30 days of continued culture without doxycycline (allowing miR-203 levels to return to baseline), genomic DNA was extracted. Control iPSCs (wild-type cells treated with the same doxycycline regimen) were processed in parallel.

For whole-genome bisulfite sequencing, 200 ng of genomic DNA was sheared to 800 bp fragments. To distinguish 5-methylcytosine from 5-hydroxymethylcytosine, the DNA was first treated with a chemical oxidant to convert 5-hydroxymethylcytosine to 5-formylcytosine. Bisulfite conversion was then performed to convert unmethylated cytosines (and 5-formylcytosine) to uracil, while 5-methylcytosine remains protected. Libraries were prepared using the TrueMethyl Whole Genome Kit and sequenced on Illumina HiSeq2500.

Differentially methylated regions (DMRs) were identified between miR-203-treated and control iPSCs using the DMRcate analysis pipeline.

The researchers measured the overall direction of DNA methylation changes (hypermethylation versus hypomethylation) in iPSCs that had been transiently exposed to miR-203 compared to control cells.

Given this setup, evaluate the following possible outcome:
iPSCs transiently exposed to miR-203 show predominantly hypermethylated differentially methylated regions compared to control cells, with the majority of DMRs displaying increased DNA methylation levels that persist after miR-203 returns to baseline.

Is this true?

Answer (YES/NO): NO